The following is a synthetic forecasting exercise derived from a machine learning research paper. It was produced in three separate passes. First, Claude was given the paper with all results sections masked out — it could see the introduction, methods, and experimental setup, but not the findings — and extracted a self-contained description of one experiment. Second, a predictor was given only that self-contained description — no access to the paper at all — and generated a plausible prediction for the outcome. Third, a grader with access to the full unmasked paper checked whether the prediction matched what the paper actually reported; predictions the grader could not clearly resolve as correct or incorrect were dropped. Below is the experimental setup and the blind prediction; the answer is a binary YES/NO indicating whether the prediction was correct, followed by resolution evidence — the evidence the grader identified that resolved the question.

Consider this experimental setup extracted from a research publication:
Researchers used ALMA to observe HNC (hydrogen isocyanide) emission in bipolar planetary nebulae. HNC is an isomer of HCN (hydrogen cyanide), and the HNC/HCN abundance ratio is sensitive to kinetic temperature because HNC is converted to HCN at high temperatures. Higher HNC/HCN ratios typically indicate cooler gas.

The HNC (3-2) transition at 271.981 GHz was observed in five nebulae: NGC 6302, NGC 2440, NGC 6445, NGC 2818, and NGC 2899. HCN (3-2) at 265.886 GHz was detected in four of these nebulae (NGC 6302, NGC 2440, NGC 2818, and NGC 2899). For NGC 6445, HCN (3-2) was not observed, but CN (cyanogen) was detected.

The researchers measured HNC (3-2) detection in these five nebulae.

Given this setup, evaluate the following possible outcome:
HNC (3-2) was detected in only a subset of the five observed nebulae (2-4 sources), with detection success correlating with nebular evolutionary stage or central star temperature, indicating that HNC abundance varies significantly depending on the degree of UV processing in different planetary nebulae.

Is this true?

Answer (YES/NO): NO